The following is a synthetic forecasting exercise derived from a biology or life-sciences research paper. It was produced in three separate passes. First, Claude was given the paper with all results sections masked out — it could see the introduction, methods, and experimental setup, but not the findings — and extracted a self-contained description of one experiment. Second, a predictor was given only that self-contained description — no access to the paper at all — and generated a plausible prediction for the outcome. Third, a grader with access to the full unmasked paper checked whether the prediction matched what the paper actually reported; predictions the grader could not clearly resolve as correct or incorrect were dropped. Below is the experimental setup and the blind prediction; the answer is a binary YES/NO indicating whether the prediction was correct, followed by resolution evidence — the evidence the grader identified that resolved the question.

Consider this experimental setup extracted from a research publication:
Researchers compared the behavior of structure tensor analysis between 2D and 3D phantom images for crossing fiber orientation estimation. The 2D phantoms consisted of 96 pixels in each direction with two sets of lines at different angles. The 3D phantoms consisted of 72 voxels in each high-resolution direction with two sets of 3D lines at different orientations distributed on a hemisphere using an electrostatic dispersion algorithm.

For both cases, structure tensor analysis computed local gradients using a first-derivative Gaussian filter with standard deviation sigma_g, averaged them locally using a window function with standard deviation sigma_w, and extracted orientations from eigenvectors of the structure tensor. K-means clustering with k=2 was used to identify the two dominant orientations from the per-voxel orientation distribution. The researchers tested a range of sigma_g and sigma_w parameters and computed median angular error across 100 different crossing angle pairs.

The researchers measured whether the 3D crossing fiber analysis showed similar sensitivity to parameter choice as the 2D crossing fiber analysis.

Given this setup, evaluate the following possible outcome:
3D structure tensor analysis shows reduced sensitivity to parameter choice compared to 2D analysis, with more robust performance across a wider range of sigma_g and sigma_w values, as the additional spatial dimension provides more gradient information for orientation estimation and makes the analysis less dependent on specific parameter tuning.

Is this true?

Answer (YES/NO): NO